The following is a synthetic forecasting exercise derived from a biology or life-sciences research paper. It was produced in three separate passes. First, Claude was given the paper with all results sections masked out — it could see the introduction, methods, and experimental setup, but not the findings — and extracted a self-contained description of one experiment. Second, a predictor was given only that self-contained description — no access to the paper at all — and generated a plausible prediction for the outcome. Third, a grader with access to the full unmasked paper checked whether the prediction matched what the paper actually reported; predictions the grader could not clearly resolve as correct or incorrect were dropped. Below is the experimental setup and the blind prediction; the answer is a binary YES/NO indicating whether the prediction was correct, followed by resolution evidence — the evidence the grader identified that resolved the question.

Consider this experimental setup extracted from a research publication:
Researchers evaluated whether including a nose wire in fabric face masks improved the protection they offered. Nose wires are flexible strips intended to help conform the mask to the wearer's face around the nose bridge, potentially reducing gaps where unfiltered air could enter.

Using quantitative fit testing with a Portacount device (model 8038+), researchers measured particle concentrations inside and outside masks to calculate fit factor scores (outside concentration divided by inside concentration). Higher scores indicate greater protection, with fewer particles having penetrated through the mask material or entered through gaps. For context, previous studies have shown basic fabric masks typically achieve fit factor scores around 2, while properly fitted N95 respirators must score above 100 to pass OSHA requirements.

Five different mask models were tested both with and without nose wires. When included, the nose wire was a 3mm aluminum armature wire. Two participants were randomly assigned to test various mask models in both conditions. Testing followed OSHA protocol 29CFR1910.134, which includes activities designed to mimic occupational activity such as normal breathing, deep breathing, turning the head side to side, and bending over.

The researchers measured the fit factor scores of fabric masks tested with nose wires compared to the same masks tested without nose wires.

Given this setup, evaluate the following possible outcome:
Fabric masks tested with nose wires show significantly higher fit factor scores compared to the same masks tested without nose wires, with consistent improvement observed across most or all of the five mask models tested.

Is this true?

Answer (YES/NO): NO